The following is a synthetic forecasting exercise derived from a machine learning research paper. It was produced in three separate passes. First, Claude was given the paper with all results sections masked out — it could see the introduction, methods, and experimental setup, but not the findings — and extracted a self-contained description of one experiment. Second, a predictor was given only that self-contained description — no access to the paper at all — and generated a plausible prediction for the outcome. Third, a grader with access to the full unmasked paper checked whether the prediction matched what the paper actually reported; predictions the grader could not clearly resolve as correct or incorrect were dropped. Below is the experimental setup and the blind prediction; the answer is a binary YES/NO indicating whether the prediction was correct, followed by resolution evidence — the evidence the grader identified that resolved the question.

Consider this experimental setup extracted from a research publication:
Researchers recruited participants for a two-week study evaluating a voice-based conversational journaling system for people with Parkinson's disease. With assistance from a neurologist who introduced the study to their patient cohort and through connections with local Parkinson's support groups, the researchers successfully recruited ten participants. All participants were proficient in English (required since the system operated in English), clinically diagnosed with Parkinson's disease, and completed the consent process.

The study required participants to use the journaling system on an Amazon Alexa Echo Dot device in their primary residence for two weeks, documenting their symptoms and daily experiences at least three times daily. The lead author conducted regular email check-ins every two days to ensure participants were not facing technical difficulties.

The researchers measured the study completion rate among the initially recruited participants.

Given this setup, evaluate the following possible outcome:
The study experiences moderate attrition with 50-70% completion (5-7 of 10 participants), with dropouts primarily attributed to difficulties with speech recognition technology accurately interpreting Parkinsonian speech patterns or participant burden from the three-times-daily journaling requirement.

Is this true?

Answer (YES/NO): NO